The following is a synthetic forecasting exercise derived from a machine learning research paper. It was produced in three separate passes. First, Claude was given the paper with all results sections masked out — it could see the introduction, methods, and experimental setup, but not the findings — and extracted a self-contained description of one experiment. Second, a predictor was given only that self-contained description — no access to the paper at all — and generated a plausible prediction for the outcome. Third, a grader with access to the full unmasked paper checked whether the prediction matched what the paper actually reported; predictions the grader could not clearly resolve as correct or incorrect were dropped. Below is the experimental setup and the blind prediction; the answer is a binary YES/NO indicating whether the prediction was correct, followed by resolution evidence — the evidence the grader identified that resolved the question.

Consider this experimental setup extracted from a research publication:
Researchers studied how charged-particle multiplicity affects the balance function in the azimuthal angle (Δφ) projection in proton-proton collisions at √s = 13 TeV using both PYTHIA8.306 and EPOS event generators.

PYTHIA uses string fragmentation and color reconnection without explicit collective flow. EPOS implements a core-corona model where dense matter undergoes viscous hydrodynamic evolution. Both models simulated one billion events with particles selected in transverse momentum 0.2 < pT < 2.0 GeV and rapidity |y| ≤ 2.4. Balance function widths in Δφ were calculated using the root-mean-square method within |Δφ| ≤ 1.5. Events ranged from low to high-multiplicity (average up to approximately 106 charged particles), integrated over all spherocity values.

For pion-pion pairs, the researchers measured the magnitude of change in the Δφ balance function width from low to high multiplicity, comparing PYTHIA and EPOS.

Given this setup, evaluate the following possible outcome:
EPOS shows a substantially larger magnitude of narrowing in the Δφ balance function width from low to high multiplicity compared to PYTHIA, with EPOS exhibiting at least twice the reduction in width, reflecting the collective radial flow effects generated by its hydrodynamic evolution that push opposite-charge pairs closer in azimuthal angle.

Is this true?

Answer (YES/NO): NO